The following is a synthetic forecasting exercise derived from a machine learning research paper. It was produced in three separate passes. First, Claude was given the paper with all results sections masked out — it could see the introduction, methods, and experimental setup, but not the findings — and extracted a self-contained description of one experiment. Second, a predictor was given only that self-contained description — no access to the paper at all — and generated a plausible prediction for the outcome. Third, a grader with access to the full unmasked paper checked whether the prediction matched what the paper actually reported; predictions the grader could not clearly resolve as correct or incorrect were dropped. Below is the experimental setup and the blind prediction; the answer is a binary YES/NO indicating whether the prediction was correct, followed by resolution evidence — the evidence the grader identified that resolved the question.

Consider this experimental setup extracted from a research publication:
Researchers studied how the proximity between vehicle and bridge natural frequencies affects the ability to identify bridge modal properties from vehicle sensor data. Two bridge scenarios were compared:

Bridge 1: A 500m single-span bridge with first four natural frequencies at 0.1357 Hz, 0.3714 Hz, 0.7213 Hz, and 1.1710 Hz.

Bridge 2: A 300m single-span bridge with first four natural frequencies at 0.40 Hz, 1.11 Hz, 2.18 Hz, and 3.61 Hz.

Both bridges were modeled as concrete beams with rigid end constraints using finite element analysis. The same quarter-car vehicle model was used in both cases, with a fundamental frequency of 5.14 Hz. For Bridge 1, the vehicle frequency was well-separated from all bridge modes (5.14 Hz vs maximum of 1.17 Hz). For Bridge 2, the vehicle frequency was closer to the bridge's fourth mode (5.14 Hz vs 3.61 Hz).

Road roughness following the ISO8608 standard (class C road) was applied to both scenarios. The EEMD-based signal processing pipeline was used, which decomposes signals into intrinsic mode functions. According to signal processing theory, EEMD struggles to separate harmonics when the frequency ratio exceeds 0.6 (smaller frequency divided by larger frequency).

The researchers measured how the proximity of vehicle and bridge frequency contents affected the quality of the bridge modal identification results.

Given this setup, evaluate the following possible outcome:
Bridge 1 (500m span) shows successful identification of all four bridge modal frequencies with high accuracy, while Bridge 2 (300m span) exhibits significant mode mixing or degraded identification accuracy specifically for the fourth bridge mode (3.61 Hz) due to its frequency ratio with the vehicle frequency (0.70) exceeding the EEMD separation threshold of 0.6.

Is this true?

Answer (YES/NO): YES